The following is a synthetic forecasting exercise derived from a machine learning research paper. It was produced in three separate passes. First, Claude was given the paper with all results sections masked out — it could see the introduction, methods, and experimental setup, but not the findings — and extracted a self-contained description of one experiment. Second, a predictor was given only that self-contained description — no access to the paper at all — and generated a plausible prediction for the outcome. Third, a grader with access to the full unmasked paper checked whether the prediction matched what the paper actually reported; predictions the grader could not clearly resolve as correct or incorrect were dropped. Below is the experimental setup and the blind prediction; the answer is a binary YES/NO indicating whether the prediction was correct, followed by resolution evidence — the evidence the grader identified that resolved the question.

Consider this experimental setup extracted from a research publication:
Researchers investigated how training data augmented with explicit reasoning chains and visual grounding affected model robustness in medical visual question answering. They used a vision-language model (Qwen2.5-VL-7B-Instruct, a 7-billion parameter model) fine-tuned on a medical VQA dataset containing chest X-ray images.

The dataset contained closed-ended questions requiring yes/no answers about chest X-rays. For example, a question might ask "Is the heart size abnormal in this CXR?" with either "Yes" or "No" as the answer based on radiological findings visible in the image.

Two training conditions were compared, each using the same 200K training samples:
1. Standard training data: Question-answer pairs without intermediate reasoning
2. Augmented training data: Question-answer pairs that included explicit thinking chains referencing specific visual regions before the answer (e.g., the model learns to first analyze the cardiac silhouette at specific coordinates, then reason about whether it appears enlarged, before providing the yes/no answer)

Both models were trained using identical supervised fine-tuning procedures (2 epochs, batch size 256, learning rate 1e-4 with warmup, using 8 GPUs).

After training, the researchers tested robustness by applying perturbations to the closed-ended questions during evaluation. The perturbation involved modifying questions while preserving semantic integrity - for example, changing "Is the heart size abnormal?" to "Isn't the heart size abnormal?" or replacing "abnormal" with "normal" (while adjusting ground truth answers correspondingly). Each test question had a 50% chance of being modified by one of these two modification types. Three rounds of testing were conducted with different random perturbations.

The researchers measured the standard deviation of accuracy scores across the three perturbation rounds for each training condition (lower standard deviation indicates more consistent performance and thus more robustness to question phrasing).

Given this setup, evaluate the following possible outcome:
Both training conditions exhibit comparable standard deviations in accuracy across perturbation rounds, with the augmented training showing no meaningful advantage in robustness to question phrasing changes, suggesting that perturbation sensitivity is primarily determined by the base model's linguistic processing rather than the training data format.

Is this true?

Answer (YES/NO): NO